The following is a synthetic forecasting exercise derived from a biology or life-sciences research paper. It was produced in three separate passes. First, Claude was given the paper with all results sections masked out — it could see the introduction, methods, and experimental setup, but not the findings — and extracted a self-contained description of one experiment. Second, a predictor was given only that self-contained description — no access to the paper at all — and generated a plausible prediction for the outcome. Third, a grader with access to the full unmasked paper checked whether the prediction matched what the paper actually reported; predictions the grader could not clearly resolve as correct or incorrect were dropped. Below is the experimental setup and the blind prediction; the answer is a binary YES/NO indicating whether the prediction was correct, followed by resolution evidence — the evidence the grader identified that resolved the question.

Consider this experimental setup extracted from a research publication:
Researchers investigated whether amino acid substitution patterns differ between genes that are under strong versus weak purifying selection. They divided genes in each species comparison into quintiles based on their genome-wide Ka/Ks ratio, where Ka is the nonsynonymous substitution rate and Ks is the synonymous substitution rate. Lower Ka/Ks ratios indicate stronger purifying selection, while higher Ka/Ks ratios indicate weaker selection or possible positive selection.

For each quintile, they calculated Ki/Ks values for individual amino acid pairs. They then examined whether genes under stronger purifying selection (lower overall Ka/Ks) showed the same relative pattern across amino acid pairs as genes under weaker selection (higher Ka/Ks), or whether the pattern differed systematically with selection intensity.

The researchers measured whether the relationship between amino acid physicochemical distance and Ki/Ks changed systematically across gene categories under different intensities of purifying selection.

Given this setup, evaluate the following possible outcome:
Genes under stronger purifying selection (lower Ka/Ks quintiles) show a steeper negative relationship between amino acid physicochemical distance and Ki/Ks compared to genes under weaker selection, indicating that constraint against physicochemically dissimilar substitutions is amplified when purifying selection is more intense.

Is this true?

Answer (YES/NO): NO